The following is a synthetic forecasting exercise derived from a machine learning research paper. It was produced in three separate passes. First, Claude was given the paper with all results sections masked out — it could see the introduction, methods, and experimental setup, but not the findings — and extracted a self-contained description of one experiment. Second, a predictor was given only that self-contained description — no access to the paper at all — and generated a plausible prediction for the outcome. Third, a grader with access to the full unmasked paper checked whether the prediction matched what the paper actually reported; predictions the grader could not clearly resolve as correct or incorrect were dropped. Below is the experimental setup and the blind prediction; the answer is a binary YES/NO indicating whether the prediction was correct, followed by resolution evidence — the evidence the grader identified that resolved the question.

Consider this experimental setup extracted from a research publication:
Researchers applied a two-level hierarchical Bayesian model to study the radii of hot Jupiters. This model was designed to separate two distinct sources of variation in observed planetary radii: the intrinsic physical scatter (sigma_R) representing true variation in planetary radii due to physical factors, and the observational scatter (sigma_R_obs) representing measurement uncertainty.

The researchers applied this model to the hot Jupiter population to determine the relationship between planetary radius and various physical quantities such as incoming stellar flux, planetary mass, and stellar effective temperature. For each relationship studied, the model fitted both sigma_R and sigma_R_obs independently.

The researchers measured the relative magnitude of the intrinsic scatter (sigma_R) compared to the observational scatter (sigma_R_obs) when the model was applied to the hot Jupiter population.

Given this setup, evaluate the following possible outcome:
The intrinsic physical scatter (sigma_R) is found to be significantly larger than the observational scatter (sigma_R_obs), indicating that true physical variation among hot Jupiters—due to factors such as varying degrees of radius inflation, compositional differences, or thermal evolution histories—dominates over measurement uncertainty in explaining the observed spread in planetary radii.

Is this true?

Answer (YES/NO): YES